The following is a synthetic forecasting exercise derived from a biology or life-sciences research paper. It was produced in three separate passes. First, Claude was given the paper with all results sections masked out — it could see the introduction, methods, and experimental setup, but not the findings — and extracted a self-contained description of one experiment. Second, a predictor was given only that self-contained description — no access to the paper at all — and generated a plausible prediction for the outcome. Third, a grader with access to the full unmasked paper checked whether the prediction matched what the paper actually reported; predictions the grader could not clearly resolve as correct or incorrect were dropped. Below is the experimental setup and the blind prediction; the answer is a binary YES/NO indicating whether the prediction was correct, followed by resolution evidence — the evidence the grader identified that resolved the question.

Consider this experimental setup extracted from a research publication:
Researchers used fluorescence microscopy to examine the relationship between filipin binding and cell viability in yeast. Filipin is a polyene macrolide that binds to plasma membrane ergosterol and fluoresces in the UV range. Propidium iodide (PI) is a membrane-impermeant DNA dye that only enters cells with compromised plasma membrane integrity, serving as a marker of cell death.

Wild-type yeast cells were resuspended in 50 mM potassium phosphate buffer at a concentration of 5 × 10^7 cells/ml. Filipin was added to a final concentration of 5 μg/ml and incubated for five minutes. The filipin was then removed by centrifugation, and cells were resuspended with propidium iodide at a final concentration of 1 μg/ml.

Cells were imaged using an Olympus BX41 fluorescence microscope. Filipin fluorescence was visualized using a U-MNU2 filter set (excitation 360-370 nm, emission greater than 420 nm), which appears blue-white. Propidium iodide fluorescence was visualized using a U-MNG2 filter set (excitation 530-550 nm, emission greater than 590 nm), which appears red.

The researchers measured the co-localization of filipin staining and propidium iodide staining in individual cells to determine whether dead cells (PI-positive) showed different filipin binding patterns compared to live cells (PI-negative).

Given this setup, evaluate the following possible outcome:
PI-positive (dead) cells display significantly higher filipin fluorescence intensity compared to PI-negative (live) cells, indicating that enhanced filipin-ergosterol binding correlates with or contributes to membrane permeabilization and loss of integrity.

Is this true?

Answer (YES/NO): YES